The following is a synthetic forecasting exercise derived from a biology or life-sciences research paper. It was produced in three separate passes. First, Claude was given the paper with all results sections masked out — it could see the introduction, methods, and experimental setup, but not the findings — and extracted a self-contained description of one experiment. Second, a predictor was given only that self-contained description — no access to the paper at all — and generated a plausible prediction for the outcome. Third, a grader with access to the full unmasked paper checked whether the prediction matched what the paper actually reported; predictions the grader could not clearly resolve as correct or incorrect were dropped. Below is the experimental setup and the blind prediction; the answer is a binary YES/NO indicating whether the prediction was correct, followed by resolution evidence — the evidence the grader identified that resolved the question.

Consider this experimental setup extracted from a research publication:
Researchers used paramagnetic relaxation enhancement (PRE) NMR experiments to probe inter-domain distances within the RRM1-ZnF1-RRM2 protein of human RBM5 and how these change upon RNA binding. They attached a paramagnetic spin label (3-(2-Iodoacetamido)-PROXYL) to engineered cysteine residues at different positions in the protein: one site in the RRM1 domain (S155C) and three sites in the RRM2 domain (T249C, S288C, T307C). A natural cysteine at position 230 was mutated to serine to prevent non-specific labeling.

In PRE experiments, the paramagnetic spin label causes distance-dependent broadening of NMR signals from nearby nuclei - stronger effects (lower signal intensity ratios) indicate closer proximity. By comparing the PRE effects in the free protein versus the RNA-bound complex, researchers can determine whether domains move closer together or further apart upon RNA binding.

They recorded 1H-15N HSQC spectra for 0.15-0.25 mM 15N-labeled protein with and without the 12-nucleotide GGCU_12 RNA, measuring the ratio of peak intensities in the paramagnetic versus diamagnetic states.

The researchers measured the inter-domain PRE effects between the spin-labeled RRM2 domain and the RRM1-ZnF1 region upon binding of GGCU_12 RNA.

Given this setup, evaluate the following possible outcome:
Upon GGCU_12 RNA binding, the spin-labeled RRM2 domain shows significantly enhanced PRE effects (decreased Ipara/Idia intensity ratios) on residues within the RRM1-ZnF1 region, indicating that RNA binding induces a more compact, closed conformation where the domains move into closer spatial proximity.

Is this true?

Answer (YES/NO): YES